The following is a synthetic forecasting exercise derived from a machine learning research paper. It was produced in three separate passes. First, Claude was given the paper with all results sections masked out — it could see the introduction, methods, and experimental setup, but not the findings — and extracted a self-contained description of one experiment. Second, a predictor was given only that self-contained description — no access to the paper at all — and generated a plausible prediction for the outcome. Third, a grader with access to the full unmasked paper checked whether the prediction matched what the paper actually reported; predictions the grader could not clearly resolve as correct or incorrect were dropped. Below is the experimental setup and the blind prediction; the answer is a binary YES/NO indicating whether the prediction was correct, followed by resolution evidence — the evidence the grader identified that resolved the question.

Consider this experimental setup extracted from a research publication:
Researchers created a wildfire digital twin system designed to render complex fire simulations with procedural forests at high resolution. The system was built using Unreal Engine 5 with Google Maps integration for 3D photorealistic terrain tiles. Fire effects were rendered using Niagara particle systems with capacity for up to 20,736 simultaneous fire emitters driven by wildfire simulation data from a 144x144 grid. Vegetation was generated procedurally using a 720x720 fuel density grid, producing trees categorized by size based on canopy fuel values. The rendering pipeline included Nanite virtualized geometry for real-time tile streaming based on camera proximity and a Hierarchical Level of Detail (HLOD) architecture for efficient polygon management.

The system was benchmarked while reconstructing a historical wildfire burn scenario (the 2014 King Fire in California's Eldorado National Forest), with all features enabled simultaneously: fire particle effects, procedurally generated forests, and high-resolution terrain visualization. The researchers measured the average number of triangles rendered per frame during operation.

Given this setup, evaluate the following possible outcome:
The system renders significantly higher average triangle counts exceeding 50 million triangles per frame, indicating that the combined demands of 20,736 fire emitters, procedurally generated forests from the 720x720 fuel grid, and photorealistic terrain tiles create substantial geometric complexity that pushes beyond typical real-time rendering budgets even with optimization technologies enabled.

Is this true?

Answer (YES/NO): NO